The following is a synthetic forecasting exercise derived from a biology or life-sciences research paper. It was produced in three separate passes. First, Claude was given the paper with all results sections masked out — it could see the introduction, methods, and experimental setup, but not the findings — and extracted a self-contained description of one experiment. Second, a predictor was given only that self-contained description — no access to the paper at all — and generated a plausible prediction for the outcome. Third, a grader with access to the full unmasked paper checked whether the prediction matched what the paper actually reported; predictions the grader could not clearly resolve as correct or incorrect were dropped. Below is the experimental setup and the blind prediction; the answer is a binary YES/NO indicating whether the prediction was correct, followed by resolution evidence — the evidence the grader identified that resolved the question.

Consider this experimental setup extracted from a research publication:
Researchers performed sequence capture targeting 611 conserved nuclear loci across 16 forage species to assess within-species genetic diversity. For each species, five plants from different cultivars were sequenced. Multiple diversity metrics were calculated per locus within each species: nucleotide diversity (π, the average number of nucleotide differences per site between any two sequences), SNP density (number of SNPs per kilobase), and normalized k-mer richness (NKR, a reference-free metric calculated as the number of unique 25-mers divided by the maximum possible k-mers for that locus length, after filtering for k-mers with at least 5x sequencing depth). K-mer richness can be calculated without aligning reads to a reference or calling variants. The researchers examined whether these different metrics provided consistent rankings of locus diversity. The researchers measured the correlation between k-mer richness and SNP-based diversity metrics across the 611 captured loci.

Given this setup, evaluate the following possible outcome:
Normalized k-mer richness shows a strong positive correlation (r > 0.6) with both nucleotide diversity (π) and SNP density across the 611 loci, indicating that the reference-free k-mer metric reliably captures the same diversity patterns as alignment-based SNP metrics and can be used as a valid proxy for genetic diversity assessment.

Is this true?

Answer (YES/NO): NO